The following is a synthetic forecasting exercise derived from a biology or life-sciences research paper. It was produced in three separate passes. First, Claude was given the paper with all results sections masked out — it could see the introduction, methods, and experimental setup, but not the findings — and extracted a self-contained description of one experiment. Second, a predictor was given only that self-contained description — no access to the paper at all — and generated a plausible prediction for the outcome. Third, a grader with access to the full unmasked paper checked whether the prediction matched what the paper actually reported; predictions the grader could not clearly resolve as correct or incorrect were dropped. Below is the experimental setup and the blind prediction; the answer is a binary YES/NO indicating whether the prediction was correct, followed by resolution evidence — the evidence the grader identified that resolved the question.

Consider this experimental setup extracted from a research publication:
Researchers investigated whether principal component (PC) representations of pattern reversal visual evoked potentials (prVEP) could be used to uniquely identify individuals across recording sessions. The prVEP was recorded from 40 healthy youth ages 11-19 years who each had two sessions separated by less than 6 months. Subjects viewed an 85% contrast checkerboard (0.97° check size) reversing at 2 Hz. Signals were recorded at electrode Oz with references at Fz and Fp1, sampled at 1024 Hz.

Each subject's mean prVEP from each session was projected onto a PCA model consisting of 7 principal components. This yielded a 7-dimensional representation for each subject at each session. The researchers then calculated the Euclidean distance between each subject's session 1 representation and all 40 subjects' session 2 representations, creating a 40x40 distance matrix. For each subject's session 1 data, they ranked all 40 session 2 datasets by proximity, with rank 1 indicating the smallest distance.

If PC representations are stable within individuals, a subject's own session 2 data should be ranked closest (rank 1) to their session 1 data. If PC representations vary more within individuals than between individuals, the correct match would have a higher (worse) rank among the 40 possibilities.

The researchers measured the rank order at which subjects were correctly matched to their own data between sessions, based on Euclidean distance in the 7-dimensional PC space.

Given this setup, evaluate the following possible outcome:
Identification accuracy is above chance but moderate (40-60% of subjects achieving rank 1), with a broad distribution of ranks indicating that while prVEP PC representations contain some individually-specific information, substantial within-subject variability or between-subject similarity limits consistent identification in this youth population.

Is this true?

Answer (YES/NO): NO